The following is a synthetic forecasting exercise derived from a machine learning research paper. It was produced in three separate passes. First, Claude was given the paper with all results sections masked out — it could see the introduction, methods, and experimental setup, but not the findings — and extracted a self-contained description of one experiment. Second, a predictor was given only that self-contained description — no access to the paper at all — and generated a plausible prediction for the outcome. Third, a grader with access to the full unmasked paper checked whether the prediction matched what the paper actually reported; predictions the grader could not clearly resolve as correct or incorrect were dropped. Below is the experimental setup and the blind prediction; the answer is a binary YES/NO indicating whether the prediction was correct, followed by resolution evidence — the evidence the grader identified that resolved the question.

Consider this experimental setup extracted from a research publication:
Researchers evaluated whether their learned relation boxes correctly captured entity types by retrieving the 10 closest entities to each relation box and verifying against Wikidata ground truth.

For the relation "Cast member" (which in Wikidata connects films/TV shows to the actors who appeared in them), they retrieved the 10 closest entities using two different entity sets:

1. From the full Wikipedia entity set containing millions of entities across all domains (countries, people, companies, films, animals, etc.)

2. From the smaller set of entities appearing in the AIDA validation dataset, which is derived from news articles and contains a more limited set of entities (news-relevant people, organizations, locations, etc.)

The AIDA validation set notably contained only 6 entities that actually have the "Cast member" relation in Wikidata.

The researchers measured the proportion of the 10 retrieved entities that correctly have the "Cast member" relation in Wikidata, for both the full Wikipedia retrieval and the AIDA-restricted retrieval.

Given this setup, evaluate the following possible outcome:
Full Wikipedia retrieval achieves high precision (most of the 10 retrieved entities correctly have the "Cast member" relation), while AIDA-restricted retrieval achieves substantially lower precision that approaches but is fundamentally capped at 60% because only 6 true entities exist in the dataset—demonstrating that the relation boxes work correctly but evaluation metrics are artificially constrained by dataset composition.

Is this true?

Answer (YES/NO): YES